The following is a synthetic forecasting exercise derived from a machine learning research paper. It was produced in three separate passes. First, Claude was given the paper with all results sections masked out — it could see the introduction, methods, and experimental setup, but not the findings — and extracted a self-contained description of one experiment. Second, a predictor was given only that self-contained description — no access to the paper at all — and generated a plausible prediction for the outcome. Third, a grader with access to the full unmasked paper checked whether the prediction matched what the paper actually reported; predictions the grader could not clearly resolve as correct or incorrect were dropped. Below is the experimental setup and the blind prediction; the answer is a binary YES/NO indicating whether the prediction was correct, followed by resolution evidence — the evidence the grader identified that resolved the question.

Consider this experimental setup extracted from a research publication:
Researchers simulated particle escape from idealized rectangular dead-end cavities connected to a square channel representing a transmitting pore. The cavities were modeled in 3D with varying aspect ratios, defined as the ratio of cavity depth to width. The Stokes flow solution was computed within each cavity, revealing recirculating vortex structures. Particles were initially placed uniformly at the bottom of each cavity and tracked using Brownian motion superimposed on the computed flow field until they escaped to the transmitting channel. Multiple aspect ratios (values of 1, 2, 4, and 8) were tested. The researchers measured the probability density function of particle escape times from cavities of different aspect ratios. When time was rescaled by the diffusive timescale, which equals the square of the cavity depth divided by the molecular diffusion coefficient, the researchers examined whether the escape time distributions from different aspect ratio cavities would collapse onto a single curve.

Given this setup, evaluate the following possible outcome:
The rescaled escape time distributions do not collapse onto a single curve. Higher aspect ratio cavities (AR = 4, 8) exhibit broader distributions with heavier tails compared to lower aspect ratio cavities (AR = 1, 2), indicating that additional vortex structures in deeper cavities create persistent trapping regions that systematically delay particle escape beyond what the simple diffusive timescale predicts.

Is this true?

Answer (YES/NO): NO